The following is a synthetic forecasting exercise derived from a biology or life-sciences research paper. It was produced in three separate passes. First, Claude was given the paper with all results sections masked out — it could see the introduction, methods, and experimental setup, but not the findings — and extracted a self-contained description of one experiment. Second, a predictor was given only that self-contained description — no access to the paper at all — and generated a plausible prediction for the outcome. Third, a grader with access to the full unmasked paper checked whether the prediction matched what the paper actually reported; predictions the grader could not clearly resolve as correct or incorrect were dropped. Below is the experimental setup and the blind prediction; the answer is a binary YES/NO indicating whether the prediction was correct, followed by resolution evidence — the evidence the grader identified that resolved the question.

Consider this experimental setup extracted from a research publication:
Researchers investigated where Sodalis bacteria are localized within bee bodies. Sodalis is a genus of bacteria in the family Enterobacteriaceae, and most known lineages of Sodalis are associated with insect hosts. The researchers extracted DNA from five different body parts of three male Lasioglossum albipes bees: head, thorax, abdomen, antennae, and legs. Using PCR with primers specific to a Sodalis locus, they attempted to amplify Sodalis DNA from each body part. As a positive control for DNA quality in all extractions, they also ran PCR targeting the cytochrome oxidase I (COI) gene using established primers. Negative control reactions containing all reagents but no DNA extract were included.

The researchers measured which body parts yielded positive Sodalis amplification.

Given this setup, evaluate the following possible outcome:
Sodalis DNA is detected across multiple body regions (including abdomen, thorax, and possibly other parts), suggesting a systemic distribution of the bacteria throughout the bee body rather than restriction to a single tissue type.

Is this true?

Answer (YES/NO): YES